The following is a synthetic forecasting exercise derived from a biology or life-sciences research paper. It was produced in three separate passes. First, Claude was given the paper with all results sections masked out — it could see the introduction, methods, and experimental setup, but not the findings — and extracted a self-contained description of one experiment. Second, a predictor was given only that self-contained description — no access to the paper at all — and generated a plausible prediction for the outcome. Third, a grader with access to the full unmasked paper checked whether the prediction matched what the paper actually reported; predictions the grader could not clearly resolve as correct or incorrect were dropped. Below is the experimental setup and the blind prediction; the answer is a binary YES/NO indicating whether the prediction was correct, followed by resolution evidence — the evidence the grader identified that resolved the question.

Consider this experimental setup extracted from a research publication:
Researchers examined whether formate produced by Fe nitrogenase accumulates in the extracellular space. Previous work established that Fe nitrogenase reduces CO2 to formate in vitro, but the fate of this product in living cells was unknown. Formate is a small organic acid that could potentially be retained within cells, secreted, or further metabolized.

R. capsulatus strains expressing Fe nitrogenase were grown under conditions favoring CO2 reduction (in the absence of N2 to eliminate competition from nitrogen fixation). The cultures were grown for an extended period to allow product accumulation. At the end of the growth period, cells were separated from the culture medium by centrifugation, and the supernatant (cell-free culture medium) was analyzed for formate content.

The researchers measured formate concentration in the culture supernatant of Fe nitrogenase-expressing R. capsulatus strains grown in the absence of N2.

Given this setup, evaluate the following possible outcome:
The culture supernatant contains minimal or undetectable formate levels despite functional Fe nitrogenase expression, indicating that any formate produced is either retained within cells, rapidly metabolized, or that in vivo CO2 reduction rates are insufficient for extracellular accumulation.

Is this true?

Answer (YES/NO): NO